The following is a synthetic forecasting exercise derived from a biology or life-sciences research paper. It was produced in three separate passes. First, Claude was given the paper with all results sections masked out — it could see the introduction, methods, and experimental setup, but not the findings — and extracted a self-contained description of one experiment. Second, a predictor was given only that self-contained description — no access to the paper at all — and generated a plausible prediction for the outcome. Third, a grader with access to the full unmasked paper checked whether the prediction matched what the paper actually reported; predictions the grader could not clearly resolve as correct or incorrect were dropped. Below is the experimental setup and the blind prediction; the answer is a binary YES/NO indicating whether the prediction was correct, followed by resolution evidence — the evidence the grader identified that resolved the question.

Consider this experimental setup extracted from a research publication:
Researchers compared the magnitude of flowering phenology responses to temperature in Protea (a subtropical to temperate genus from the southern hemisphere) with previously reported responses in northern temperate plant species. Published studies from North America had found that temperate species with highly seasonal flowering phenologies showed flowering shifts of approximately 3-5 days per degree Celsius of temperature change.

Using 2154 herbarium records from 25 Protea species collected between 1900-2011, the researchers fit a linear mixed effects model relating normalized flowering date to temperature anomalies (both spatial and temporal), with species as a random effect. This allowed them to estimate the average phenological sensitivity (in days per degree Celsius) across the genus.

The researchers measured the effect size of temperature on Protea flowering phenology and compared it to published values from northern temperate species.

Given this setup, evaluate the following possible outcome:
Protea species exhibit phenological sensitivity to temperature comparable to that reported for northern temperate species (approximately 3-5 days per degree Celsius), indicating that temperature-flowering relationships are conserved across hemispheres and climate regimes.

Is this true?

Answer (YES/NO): YES